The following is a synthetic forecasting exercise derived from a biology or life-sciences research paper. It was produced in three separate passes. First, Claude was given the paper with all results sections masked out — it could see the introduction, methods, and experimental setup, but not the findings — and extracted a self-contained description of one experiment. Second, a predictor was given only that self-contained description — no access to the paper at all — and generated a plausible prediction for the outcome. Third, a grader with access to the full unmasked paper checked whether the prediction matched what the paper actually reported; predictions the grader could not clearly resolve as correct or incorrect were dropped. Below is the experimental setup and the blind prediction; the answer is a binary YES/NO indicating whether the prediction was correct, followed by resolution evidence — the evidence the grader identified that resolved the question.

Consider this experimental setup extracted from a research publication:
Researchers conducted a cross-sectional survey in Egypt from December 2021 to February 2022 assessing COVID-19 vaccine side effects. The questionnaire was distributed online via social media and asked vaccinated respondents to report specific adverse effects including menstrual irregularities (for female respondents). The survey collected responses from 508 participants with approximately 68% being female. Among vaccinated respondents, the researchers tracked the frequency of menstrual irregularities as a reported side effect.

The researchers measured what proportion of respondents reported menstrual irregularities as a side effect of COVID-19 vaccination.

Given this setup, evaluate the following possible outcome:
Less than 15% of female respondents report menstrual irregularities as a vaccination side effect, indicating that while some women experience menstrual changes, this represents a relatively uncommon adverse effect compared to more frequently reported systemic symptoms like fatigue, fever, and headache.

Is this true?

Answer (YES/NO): YES